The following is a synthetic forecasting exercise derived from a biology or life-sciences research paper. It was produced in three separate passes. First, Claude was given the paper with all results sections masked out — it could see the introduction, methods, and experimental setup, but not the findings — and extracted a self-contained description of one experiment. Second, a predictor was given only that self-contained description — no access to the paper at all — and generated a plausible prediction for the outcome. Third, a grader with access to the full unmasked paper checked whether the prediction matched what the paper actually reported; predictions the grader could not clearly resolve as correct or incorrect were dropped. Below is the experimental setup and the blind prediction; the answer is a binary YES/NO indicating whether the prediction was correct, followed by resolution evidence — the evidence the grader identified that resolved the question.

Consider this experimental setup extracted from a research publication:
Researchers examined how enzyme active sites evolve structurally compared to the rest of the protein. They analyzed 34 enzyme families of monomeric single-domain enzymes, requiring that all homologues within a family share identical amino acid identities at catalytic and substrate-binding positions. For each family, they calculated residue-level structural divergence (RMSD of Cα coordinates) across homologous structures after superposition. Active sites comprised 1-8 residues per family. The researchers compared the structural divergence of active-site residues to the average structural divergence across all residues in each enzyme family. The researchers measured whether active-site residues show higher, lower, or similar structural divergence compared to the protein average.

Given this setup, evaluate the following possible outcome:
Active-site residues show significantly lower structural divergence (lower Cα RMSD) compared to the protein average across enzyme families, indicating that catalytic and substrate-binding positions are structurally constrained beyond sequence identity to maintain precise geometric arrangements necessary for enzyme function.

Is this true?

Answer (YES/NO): YES